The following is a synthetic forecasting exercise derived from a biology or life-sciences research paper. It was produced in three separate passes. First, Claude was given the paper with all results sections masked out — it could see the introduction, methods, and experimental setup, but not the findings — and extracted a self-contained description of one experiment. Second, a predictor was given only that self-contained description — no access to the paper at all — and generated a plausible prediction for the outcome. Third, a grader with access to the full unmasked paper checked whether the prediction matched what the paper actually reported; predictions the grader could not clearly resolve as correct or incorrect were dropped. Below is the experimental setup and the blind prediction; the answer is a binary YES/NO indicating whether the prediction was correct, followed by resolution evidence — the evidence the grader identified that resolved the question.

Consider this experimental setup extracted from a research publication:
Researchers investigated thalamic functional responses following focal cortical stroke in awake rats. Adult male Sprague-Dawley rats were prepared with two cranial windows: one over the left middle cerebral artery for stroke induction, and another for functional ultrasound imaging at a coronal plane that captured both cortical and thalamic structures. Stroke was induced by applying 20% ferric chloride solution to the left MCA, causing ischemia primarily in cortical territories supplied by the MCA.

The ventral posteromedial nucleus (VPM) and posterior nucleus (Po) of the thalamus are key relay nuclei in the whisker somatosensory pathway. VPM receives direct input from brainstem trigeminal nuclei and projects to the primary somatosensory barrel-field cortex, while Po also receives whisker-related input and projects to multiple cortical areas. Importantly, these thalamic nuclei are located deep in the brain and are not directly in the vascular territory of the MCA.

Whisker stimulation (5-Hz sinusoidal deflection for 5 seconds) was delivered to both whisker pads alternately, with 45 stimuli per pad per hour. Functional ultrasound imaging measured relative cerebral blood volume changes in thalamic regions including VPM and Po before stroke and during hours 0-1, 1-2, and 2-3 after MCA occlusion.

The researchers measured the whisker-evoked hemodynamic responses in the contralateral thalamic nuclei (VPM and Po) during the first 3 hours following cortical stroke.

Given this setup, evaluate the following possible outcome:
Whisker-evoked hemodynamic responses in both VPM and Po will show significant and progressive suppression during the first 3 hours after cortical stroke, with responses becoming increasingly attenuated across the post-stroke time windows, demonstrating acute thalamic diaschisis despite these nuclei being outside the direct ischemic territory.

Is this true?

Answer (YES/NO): NO